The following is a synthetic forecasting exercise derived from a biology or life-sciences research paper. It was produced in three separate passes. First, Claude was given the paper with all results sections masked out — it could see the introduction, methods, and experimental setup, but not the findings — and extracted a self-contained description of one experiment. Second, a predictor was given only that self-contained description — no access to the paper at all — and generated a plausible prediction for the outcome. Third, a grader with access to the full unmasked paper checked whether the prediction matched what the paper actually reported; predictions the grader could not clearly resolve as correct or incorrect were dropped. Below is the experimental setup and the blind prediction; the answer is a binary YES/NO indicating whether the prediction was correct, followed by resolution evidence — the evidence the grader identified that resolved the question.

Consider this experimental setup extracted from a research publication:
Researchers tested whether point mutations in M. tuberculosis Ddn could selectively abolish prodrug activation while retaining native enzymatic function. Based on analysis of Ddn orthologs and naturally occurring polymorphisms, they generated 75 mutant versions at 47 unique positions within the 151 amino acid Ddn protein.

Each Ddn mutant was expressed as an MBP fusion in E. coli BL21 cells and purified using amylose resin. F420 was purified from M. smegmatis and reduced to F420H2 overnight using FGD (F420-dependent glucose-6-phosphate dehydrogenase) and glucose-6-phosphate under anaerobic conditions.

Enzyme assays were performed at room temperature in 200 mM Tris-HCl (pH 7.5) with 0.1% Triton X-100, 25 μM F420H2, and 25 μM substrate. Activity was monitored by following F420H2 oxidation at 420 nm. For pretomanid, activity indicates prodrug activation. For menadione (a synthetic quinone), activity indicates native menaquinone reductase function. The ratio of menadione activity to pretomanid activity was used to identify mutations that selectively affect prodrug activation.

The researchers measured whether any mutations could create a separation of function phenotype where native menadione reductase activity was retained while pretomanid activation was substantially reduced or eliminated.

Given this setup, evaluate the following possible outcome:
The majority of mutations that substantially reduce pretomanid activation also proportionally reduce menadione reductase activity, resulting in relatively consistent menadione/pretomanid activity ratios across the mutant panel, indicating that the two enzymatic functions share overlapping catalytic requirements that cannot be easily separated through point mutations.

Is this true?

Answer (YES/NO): NO